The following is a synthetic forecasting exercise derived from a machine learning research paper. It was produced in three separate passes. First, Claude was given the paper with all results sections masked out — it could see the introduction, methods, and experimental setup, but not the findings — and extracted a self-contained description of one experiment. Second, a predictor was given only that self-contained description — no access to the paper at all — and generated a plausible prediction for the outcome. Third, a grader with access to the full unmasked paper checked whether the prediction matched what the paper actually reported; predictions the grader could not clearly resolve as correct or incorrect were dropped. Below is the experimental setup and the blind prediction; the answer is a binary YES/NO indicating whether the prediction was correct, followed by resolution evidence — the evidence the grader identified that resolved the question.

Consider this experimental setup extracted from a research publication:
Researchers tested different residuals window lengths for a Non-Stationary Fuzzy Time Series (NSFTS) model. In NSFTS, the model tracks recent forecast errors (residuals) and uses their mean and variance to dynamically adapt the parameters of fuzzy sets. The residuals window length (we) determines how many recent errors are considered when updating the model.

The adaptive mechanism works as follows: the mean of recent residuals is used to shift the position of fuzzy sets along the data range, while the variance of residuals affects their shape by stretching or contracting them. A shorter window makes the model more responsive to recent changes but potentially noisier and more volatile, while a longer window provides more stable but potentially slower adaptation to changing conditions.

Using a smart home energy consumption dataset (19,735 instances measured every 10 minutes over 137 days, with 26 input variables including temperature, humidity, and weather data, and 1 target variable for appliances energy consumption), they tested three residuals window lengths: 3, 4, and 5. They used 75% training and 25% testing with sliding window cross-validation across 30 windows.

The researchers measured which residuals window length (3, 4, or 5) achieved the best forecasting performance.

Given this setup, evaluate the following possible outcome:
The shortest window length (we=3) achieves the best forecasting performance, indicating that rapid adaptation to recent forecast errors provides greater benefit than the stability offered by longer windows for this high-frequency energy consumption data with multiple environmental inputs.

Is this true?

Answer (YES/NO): YES